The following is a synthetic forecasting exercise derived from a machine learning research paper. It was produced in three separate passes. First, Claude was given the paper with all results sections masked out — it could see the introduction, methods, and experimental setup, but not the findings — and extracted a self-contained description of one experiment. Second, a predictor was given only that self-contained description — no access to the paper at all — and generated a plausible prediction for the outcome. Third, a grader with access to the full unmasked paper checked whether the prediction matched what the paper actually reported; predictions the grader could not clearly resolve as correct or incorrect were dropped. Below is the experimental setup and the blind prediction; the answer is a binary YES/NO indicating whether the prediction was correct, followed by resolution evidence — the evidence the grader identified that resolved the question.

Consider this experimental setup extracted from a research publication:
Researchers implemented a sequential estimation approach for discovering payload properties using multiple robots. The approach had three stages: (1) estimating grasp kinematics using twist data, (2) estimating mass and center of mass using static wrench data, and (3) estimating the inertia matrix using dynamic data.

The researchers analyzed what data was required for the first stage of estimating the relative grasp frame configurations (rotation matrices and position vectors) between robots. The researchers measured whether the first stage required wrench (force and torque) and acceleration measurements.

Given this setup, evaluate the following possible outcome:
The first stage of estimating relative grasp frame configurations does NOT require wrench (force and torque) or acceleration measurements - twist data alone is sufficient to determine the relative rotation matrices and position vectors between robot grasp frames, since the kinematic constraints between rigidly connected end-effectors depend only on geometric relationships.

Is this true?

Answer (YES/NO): YES